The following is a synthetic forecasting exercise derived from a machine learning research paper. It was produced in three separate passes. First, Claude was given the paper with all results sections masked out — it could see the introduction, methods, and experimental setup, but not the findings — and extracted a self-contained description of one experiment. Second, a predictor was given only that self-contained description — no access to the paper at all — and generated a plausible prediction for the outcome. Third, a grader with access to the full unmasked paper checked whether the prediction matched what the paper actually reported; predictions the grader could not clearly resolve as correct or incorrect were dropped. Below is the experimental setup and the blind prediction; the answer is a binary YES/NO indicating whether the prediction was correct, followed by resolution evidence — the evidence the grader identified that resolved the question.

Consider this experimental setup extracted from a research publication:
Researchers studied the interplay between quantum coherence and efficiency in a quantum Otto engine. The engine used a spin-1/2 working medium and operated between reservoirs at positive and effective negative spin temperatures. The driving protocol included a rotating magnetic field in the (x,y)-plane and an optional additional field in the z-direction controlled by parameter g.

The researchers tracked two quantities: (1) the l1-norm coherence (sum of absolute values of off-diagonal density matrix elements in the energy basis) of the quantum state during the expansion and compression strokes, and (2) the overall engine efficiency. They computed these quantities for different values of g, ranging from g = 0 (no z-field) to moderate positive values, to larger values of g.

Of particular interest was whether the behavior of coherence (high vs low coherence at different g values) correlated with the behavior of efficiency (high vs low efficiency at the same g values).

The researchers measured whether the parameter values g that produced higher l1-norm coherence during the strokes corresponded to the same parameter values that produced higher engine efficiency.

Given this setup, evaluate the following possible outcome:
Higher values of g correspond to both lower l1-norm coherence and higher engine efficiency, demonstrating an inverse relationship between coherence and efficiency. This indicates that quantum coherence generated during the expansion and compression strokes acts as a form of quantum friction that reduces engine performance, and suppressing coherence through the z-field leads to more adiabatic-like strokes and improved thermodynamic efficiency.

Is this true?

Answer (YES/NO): NO